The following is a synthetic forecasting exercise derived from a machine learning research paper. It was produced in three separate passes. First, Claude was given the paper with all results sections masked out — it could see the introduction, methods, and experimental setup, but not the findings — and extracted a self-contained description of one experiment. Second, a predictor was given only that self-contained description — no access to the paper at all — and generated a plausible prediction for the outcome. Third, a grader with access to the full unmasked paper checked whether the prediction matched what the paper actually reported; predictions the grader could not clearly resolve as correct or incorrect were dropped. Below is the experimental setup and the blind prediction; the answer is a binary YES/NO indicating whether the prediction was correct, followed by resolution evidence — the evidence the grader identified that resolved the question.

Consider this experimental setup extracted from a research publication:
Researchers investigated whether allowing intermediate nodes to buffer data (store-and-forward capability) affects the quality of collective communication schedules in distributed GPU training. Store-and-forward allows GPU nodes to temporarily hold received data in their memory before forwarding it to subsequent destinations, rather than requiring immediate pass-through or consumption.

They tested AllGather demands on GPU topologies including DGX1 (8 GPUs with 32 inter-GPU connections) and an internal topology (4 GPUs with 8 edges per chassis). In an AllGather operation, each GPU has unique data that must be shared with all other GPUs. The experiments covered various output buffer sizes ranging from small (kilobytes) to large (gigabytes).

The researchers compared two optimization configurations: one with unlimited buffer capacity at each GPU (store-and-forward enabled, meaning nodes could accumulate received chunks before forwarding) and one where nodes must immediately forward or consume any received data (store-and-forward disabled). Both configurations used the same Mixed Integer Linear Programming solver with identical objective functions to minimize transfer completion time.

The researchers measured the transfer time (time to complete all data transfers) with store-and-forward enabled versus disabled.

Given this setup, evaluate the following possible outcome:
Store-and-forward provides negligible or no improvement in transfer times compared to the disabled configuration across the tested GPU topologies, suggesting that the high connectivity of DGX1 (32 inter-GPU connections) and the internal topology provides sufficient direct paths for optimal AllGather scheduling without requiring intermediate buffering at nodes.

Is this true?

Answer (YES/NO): YES